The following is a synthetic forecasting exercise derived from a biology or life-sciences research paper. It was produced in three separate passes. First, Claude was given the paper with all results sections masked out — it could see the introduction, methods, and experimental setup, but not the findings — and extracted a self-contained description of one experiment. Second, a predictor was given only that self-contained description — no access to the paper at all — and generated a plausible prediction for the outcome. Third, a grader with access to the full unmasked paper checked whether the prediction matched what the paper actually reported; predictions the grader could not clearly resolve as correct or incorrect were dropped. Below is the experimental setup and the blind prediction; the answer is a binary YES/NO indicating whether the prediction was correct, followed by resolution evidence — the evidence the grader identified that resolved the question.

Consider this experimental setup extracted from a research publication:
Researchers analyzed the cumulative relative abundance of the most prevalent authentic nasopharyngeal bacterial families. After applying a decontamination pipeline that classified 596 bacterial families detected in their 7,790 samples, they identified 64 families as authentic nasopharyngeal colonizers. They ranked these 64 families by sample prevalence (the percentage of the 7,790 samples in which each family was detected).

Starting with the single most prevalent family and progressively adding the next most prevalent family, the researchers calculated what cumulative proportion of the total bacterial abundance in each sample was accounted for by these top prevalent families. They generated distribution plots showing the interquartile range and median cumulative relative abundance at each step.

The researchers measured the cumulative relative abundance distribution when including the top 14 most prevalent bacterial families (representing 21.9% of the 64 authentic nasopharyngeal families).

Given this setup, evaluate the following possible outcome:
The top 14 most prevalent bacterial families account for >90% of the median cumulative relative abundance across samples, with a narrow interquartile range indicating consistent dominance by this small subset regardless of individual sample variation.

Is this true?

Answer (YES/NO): YES